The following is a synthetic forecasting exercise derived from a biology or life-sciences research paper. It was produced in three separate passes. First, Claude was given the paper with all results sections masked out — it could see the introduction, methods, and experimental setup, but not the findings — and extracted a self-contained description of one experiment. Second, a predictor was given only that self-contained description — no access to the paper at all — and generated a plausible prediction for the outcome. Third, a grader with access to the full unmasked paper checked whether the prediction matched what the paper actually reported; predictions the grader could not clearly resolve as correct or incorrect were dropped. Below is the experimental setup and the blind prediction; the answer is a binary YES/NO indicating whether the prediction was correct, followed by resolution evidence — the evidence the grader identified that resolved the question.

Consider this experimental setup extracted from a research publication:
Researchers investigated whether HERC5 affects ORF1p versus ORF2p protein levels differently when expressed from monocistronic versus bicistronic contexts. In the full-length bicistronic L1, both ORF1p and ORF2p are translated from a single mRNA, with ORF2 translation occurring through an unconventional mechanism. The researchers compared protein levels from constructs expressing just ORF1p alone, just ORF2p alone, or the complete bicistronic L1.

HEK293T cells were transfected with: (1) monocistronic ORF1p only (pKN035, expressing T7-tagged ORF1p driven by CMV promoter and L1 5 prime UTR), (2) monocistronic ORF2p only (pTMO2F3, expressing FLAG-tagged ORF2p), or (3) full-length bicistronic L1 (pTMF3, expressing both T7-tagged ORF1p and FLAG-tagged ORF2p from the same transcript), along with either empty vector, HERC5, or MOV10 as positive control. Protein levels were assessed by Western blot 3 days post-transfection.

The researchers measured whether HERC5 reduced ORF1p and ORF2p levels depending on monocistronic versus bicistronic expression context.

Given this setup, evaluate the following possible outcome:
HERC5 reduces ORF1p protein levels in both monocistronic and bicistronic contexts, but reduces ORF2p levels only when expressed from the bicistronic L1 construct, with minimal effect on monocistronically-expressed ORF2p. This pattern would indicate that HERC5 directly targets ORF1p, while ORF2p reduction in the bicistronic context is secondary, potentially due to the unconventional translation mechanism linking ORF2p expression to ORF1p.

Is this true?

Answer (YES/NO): YES